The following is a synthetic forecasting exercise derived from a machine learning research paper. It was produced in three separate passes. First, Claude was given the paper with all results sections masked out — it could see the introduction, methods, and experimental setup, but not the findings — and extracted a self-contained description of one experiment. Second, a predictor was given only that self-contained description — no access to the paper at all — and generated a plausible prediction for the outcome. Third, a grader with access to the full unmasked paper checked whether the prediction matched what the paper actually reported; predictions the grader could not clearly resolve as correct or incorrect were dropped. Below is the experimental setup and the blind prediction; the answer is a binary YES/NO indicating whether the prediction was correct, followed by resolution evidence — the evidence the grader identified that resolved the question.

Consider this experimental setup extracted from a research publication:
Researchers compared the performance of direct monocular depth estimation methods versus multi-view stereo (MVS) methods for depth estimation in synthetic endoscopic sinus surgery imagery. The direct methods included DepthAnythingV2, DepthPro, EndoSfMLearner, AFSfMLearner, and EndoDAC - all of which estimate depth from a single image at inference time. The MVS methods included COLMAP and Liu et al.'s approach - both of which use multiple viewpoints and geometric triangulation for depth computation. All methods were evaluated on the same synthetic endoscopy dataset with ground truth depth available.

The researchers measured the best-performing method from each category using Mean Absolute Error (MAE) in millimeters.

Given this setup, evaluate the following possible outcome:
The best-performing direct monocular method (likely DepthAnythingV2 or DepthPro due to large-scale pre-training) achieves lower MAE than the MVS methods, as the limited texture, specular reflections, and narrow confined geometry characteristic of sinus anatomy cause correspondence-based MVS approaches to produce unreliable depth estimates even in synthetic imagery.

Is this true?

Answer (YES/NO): NO